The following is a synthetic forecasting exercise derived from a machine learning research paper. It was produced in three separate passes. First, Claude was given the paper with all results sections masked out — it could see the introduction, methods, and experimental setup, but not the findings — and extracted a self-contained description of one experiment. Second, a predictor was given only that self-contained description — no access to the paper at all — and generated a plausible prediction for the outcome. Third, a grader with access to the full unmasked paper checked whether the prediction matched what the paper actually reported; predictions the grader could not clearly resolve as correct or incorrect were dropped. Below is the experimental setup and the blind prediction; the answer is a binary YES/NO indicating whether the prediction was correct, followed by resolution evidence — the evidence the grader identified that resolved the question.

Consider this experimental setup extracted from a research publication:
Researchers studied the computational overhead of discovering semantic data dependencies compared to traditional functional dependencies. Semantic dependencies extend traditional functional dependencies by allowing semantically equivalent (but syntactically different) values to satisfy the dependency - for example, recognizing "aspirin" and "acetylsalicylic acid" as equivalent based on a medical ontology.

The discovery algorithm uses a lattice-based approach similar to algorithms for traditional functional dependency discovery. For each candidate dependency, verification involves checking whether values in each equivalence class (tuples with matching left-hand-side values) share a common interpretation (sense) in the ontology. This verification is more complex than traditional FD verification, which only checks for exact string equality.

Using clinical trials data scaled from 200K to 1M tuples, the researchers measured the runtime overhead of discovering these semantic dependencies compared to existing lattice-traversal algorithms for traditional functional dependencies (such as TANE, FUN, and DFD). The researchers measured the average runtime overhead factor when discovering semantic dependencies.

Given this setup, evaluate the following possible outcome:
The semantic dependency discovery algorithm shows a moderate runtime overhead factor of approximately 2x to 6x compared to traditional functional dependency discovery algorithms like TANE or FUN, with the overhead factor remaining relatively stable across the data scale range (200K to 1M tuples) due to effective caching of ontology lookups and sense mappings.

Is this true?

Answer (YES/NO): NO